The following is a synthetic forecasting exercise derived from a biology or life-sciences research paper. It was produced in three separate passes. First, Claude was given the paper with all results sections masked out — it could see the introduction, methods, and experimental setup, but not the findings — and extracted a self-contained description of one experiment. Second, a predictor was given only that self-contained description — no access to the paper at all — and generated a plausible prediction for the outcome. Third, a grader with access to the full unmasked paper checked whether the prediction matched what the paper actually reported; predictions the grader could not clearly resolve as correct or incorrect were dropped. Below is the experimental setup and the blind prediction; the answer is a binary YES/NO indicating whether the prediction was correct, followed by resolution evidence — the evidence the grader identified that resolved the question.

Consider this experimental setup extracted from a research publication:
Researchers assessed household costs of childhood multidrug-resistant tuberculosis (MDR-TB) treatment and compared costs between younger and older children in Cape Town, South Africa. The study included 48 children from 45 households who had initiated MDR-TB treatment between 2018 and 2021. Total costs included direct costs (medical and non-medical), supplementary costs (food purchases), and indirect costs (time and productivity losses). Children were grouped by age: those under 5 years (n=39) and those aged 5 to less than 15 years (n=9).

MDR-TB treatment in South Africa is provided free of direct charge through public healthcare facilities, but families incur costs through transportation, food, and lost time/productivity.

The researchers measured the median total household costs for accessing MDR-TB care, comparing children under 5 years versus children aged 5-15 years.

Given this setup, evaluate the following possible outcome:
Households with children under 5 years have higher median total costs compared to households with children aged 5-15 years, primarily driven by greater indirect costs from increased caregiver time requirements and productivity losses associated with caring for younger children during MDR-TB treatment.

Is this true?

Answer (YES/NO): NO